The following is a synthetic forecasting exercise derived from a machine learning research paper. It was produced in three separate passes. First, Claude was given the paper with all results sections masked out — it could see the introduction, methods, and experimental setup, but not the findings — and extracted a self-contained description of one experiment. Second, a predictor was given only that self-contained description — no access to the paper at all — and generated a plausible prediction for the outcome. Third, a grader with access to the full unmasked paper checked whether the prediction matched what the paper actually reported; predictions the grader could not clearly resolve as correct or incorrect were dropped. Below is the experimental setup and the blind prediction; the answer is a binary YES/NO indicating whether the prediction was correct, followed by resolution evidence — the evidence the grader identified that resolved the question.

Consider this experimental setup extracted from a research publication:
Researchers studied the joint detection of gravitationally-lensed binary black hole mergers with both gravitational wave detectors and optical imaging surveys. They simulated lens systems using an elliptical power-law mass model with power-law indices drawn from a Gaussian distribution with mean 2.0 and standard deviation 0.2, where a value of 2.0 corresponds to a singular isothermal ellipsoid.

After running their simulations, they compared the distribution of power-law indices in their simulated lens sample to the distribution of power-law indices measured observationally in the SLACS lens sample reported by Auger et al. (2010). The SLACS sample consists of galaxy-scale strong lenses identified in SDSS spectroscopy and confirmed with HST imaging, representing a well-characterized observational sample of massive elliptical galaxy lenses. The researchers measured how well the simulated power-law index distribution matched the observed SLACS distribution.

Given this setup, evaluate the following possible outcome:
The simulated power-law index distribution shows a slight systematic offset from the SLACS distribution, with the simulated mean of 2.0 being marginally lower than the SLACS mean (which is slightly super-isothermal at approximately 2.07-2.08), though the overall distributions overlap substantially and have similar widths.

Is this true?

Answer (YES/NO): NO